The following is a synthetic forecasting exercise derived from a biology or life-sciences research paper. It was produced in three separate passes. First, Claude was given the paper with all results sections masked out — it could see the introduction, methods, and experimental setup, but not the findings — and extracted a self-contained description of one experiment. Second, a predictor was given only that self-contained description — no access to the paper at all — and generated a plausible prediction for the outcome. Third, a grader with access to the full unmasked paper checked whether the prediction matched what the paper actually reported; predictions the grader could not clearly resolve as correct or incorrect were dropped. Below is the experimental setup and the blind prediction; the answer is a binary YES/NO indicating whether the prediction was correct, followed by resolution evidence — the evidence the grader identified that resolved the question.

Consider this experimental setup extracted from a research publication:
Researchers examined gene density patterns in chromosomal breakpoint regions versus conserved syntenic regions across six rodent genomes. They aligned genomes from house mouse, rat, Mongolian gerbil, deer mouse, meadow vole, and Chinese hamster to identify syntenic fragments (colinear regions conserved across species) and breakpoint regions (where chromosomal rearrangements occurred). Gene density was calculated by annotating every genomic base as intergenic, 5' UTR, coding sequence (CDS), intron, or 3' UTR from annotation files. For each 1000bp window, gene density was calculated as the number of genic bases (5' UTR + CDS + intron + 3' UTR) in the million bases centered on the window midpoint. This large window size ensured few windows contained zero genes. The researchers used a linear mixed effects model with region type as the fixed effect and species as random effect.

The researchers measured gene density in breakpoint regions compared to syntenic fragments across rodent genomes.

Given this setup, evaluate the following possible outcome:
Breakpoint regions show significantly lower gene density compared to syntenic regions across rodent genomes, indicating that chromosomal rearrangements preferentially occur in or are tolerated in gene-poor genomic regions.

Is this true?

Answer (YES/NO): NO